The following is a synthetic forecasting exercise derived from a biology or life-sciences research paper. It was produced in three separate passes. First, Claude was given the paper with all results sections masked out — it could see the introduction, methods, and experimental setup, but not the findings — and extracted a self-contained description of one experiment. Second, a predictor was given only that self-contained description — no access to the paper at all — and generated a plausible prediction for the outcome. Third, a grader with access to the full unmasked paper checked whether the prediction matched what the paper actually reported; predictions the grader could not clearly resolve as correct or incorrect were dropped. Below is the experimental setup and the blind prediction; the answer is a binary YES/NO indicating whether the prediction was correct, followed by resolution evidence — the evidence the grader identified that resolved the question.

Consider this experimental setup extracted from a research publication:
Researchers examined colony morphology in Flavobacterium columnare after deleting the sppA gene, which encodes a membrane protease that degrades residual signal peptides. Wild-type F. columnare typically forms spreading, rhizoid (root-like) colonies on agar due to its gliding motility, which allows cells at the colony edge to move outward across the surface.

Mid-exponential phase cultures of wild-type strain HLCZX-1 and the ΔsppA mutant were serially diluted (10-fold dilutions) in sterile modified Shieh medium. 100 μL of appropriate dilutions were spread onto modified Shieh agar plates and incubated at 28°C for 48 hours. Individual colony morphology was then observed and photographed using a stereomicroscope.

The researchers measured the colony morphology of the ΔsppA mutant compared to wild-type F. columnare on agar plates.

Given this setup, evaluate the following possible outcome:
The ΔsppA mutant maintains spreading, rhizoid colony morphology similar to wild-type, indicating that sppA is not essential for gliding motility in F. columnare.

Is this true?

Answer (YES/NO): NO